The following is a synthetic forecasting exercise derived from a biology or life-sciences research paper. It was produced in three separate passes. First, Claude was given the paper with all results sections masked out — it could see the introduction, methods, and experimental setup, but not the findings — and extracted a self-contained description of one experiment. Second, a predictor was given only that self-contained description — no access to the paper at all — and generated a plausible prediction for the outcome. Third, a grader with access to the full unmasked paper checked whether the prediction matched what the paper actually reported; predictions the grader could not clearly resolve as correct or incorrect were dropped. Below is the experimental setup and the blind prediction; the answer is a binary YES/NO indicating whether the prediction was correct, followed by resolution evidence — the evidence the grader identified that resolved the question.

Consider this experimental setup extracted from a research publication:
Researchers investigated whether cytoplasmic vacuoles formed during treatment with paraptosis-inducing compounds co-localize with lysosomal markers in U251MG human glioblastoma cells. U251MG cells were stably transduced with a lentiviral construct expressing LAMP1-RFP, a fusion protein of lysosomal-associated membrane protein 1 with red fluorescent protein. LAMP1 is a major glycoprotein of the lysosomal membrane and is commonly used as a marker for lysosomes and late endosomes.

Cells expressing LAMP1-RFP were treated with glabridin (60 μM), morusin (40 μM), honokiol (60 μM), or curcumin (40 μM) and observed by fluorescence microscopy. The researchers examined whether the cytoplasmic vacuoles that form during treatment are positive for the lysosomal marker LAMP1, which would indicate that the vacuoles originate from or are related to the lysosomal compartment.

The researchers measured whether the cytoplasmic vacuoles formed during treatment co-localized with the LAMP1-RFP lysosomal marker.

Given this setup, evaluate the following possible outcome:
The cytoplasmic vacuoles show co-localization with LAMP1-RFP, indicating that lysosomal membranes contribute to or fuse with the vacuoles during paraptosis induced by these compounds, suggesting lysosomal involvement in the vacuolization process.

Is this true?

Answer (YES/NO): NO